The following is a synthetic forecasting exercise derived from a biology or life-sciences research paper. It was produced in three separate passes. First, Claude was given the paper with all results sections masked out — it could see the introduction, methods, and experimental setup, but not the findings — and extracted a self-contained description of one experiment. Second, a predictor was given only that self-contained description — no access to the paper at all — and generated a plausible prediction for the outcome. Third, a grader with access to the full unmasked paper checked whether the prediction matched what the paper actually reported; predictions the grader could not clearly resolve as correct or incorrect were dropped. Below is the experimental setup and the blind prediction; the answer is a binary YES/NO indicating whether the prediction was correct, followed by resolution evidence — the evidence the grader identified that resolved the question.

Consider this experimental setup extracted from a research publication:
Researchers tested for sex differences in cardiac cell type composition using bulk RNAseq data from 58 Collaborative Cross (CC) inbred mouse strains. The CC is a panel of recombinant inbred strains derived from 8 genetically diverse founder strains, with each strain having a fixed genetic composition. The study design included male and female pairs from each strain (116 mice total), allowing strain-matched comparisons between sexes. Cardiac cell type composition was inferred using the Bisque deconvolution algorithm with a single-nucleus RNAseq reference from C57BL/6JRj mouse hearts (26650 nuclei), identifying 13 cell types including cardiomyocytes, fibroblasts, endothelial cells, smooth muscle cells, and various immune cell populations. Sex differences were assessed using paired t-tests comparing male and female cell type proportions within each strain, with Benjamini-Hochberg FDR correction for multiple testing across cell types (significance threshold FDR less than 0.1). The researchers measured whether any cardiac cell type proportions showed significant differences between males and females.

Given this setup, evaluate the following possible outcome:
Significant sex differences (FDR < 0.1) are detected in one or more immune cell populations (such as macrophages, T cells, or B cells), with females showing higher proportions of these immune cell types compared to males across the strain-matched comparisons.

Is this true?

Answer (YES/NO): NO